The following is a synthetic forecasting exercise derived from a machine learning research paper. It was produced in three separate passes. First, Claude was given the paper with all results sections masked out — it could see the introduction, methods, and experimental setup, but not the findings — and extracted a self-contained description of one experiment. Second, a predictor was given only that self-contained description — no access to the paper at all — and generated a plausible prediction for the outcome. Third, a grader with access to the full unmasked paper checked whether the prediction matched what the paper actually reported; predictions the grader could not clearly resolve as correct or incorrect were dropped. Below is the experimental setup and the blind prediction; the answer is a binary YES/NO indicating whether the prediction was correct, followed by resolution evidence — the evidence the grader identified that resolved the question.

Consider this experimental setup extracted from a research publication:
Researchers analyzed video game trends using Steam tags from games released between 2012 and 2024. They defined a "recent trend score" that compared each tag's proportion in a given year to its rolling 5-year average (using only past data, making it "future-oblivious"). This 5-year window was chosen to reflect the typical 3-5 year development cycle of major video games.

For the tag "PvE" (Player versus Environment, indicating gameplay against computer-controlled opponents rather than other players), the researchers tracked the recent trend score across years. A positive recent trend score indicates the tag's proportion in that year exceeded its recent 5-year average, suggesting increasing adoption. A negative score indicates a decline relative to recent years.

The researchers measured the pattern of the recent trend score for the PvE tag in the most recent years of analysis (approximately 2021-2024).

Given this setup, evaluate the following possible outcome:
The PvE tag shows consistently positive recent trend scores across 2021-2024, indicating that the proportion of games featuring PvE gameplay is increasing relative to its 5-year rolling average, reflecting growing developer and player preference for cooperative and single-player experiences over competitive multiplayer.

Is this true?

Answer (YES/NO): YES